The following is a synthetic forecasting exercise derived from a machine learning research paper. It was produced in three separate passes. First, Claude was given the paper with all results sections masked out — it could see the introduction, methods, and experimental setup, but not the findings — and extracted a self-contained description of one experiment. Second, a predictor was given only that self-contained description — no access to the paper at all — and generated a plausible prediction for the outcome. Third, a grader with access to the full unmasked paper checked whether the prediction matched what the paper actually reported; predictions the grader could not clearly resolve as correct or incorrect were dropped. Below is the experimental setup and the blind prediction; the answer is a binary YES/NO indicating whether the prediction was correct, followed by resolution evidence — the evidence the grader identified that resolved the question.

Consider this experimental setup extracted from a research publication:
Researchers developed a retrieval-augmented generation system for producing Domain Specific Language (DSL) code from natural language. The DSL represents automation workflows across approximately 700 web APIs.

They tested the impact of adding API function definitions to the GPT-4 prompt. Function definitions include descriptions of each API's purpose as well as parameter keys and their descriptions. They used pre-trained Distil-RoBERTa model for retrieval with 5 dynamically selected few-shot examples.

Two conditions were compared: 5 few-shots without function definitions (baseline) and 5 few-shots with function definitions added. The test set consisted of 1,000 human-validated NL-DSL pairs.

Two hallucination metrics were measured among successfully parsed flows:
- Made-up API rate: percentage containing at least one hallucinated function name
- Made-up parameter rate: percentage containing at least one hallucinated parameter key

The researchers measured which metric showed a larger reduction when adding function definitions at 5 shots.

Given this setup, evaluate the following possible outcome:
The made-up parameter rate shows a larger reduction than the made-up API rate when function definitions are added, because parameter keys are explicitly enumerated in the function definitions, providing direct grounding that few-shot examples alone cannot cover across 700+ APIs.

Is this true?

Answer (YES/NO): YES